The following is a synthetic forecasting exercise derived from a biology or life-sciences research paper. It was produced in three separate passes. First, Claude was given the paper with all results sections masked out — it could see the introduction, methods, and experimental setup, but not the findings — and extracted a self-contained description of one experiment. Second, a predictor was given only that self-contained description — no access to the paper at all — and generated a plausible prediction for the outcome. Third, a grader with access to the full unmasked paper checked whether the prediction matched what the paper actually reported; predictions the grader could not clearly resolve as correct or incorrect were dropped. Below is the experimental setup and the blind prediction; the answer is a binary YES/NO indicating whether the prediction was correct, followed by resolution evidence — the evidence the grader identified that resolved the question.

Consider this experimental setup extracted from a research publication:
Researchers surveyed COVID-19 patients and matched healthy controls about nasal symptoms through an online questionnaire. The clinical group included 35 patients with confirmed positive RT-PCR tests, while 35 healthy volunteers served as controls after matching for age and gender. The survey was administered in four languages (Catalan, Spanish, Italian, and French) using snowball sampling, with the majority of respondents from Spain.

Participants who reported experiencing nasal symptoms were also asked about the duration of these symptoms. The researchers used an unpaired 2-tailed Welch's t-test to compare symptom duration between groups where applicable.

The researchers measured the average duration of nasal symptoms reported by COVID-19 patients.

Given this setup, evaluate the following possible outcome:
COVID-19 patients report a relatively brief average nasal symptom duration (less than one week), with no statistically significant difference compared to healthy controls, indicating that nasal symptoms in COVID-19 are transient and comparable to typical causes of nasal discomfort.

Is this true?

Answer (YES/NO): NO